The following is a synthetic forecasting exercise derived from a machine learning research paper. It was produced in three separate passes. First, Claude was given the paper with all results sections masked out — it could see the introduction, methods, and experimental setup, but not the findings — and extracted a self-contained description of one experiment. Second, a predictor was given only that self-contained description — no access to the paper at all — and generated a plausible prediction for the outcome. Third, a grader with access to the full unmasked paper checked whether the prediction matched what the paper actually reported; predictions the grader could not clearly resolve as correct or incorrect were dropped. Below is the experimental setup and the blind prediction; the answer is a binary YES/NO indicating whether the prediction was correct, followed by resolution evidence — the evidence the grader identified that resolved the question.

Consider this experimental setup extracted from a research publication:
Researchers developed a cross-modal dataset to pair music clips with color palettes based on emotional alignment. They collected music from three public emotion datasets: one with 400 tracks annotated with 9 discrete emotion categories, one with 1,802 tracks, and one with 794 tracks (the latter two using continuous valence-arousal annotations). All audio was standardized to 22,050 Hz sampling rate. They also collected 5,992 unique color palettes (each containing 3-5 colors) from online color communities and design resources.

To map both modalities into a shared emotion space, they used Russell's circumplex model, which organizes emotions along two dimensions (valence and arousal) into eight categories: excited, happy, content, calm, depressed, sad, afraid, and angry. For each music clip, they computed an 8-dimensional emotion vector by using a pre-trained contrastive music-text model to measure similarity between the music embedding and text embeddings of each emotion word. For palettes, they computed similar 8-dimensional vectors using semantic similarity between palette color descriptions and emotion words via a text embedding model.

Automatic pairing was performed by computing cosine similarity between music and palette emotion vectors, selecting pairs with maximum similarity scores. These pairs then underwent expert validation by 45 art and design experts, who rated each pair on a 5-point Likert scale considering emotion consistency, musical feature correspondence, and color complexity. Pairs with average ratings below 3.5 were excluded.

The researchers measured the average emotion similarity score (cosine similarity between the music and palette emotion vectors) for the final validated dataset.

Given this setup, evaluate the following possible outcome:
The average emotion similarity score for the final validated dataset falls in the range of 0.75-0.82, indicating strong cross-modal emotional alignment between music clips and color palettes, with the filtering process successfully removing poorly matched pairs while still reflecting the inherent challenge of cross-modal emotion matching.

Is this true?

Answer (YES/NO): YES